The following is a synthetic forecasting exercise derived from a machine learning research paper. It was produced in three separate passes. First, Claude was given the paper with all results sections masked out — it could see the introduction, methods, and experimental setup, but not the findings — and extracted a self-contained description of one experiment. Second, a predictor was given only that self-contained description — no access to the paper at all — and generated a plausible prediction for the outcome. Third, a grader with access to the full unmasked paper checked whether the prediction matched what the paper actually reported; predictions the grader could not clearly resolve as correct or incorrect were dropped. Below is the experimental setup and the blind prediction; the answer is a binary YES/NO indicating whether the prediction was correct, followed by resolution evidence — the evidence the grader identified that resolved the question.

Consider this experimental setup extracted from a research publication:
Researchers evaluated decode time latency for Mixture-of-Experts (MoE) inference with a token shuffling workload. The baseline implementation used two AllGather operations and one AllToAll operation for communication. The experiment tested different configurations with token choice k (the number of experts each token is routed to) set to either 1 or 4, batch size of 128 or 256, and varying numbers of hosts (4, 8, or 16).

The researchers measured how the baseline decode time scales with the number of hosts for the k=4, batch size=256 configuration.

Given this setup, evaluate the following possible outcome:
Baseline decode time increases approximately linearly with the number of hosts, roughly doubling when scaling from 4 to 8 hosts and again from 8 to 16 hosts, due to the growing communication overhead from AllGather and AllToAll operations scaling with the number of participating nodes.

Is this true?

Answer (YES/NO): YES